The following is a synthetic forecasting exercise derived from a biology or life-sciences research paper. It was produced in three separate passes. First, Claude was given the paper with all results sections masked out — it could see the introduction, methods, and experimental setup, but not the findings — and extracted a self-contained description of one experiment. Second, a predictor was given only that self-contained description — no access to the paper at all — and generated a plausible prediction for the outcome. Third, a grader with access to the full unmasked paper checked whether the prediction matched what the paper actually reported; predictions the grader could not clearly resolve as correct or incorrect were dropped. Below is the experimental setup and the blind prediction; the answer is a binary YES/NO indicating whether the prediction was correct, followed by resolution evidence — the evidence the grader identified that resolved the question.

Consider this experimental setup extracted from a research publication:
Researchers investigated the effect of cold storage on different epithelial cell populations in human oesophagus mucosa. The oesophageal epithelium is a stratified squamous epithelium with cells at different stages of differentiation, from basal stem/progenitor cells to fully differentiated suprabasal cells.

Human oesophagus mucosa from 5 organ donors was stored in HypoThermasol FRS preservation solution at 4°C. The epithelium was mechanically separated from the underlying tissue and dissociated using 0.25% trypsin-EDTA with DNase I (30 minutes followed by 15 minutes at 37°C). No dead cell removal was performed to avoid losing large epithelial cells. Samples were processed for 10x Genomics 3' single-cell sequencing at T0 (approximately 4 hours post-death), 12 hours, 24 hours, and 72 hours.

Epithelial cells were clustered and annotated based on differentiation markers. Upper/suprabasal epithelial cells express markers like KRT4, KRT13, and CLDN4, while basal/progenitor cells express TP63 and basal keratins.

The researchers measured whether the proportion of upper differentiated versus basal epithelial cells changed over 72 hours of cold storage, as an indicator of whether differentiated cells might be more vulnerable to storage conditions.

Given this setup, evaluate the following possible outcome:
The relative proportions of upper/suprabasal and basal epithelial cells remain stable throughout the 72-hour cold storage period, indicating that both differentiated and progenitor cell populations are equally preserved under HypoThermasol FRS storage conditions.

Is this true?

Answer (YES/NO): YES